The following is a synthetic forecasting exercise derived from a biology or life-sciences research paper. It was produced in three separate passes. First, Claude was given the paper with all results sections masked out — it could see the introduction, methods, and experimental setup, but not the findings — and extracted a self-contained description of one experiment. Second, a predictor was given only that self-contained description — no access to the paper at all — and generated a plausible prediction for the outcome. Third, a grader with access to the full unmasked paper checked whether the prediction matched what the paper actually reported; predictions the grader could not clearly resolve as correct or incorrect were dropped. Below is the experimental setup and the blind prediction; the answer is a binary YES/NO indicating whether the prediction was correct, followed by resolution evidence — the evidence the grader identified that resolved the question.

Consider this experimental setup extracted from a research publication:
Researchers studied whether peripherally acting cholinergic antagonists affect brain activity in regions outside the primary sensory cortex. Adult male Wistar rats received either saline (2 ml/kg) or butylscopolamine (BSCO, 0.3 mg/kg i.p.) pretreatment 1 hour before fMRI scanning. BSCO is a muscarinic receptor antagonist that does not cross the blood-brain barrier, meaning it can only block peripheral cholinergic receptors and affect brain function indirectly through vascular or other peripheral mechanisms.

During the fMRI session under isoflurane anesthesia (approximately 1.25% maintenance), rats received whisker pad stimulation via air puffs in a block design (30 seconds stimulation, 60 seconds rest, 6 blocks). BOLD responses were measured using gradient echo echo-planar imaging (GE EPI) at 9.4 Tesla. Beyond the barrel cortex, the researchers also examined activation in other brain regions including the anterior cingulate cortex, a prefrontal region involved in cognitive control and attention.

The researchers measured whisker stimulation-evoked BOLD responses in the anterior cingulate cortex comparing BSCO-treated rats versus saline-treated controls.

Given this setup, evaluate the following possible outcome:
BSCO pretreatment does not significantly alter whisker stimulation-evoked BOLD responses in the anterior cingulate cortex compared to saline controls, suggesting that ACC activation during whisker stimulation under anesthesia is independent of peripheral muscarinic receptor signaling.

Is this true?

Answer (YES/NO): NO